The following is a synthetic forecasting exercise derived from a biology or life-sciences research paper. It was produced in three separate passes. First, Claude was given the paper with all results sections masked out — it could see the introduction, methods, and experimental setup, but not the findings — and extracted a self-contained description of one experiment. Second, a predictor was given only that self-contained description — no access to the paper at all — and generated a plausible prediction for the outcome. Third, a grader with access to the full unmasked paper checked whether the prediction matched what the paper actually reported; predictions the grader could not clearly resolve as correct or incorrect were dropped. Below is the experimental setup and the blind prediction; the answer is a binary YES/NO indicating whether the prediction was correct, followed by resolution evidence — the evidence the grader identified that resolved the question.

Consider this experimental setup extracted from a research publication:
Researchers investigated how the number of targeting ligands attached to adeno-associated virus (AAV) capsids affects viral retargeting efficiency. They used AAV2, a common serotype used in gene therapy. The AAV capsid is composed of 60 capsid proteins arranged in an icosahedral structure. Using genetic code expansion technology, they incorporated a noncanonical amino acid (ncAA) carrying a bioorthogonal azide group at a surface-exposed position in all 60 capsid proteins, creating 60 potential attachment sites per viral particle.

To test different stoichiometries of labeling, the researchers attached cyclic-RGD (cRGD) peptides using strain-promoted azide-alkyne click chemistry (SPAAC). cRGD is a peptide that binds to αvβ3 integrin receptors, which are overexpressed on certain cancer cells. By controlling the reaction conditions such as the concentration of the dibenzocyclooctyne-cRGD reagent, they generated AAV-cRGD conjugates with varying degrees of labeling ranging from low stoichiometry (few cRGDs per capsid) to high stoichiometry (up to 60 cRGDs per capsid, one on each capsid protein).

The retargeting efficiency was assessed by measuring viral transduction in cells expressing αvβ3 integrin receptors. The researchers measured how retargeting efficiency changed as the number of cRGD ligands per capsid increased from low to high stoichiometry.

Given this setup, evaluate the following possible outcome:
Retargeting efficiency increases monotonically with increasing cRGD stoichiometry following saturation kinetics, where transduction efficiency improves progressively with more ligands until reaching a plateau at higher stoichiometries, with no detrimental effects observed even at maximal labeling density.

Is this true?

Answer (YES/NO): NO